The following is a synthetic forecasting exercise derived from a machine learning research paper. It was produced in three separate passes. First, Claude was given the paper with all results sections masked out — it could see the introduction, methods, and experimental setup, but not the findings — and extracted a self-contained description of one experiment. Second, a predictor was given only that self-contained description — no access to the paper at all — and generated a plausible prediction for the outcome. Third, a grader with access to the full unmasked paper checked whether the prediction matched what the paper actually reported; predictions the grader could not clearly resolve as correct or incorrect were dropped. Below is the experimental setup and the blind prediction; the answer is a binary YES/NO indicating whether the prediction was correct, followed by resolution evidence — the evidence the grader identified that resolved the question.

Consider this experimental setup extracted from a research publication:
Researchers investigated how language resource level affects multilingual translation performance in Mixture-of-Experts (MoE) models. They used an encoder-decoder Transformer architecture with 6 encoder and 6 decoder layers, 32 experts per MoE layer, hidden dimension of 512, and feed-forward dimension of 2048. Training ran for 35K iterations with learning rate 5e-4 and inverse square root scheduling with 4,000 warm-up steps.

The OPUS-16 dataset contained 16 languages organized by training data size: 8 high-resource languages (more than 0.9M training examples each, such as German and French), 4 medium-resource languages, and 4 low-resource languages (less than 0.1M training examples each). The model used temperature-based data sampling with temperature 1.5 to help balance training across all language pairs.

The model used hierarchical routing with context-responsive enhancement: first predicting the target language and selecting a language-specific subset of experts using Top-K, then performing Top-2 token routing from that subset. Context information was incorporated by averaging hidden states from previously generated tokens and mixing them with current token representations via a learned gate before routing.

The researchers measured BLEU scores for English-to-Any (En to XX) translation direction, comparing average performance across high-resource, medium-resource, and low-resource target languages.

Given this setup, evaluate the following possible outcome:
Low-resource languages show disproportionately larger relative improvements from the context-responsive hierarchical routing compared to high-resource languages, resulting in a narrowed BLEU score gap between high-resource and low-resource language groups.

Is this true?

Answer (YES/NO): YES